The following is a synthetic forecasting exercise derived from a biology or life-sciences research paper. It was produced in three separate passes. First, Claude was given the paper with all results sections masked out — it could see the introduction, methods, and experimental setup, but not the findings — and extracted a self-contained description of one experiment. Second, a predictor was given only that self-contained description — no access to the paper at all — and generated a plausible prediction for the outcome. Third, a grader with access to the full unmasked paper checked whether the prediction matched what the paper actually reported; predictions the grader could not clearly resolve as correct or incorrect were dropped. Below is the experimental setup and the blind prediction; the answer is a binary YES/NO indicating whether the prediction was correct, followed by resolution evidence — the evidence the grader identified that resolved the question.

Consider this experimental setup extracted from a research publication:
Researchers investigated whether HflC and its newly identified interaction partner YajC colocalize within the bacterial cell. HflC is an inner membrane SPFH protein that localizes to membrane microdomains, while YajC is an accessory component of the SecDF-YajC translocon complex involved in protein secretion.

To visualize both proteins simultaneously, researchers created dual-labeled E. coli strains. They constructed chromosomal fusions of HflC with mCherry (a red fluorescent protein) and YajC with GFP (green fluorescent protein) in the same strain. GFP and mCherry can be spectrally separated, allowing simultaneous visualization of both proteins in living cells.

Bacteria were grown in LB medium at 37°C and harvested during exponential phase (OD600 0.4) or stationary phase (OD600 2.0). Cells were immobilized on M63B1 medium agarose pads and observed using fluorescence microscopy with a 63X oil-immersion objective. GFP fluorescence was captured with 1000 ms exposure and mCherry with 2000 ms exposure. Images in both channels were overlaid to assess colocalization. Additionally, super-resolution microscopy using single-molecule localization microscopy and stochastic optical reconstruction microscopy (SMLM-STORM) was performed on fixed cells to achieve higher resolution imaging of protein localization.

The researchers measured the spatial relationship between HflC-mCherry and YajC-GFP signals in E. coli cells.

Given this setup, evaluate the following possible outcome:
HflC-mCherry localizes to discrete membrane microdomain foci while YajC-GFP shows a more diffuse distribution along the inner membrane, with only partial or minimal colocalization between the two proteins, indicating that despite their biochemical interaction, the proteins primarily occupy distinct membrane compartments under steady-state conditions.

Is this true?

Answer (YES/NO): NO